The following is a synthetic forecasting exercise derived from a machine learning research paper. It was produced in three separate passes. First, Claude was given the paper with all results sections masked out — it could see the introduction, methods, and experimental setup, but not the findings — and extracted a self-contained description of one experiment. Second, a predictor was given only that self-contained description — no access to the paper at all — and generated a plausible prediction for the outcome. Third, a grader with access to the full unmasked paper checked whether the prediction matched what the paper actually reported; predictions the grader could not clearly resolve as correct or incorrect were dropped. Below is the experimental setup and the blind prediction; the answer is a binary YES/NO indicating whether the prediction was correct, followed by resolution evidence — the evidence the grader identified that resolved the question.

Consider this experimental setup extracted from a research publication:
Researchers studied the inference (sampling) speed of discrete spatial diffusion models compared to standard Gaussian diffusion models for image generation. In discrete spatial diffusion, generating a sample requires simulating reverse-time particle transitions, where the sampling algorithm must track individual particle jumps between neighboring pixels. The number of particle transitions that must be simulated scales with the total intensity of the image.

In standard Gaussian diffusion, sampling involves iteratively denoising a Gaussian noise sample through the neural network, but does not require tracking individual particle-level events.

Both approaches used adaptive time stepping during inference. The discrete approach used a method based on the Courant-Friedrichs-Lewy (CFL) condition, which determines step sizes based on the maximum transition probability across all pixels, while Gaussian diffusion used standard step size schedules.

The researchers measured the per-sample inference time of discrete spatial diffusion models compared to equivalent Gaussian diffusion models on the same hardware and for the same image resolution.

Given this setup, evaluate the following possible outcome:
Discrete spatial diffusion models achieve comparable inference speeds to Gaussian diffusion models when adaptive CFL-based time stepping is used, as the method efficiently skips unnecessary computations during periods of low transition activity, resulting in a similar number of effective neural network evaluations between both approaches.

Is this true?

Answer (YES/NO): NO